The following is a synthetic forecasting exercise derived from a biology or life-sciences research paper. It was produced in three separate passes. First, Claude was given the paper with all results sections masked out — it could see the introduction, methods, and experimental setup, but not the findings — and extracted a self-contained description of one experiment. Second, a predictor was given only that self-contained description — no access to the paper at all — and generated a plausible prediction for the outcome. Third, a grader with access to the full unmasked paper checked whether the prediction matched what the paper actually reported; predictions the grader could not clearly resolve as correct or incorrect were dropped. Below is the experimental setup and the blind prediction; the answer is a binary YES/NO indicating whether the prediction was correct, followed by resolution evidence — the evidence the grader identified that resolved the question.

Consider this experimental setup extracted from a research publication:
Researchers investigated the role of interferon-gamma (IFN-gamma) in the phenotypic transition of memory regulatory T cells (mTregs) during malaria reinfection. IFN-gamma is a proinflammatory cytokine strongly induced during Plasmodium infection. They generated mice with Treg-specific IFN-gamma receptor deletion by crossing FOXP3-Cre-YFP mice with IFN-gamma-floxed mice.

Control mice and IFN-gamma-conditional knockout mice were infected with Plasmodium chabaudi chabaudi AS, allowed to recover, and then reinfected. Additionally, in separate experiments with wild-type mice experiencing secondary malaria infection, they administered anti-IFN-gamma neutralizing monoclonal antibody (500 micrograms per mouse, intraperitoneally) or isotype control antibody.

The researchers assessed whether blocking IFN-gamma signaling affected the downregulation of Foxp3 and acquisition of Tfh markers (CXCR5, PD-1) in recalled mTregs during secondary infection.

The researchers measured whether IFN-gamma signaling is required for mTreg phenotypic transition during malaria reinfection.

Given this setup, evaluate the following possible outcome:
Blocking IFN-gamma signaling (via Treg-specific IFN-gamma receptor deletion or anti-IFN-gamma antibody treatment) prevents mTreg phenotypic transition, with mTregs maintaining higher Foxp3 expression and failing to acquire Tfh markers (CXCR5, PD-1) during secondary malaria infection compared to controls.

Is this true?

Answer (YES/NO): NO